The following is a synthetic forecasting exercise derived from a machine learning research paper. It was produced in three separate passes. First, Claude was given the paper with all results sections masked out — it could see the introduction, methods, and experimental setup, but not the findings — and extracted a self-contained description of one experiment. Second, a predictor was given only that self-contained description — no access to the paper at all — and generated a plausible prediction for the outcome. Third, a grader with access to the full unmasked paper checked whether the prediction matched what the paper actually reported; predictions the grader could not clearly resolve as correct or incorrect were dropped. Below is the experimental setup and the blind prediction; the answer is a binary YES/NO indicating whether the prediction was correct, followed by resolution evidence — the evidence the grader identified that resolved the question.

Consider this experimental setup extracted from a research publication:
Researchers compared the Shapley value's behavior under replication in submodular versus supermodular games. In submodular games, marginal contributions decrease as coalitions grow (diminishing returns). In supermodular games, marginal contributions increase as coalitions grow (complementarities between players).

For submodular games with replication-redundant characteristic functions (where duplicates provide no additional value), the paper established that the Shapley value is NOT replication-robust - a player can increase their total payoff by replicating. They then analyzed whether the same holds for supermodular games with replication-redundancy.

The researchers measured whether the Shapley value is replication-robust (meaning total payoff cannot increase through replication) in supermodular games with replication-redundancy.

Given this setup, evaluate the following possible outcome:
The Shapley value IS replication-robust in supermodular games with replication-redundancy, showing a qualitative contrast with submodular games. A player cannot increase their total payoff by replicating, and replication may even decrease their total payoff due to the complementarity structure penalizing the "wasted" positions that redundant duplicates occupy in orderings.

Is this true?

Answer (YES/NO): YES